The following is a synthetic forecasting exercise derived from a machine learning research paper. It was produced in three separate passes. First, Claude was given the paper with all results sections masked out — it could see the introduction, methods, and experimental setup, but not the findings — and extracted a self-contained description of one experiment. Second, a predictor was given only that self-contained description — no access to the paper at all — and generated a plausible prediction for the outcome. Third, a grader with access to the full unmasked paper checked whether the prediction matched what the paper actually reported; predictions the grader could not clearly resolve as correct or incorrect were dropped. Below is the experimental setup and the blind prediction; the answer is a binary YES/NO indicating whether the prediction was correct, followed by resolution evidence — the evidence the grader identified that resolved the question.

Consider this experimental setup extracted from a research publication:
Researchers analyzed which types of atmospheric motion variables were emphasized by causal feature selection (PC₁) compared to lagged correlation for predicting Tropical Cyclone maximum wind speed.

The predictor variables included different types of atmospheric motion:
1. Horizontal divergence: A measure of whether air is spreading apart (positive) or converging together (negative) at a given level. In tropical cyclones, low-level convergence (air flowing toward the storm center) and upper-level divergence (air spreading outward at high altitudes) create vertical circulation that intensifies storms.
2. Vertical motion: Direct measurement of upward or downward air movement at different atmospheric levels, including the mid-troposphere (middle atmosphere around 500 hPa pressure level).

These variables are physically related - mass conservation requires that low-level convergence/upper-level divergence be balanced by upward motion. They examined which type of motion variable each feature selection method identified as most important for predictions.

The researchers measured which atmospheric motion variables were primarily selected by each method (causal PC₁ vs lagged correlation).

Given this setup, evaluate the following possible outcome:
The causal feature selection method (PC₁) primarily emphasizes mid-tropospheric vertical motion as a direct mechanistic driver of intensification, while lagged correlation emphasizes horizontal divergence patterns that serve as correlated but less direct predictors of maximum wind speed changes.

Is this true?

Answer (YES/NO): NO